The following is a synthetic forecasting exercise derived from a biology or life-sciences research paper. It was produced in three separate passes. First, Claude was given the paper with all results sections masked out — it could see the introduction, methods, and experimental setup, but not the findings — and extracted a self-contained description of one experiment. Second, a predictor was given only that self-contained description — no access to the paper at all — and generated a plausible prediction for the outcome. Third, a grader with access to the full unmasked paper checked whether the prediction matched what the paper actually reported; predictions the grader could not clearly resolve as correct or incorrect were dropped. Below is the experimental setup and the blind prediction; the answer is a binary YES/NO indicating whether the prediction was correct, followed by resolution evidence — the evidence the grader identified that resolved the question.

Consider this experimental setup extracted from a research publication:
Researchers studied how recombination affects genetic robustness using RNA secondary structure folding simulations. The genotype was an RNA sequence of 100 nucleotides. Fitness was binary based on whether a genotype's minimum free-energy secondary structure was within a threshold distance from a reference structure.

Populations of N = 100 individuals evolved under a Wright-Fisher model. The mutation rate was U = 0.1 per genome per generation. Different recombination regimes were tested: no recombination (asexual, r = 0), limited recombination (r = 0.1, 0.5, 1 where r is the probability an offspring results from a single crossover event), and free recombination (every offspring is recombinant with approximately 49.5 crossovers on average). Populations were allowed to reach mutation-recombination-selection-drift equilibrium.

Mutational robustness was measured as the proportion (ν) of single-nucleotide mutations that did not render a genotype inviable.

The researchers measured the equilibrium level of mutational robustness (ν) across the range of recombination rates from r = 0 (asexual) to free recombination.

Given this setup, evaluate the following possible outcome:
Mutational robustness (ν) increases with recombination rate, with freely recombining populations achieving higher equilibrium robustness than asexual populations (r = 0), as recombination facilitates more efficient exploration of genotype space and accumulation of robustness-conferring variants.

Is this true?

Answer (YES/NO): NO